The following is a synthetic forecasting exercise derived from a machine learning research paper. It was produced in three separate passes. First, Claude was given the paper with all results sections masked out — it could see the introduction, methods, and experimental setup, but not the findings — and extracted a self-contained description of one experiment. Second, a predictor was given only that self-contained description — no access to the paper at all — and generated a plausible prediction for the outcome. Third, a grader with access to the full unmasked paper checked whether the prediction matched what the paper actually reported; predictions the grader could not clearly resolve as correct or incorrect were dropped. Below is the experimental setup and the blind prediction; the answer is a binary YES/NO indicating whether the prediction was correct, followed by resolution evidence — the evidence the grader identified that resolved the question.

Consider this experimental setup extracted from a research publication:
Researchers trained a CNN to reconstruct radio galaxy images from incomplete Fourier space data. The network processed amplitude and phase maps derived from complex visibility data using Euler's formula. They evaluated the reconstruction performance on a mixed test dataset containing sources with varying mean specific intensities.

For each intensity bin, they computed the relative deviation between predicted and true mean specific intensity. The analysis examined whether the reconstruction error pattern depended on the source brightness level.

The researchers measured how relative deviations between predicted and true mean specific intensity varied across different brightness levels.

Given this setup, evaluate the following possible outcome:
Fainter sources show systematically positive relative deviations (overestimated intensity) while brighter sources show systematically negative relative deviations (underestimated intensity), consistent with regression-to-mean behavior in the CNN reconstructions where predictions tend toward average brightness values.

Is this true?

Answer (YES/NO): NO